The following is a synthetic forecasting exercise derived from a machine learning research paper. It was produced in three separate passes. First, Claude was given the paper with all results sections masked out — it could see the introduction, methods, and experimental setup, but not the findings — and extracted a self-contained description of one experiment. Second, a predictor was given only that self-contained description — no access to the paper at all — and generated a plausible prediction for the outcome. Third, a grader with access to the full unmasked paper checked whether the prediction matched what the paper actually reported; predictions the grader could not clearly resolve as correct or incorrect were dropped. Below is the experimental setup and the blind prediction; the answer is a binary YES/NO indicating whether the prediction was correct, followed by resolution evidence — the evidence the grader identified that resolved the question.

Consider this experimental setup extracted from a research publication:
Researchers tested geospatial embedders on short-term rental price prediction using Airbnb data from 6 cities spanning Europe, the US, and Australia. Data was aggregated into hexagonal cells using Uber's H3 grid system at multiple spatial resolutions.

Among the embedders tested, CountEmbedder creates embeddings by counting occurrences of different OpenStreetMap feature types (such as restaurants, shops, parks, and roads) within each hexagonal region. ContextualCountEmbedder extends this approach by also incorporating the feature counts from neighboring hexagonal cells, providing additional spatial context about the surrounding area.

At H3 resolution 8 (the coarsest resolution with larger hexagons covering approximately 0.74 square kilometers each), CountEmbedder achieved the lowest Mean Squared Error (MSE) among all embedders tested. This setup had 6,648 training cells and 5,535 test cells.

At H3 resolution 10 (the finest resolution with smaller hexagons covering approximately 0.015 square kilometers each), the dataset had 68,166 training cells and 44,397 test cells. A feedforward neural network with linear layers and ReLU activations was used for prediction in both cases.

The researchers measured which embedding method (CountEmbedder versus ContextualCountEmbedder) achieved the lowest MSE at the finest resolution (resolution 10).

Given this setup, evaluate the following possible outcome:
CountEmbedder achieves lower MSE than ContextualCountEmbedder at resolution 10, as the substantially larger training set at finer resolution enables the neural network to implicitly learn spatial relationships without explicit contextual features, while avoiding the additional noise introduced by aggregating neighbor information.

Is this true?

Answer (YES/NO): NO